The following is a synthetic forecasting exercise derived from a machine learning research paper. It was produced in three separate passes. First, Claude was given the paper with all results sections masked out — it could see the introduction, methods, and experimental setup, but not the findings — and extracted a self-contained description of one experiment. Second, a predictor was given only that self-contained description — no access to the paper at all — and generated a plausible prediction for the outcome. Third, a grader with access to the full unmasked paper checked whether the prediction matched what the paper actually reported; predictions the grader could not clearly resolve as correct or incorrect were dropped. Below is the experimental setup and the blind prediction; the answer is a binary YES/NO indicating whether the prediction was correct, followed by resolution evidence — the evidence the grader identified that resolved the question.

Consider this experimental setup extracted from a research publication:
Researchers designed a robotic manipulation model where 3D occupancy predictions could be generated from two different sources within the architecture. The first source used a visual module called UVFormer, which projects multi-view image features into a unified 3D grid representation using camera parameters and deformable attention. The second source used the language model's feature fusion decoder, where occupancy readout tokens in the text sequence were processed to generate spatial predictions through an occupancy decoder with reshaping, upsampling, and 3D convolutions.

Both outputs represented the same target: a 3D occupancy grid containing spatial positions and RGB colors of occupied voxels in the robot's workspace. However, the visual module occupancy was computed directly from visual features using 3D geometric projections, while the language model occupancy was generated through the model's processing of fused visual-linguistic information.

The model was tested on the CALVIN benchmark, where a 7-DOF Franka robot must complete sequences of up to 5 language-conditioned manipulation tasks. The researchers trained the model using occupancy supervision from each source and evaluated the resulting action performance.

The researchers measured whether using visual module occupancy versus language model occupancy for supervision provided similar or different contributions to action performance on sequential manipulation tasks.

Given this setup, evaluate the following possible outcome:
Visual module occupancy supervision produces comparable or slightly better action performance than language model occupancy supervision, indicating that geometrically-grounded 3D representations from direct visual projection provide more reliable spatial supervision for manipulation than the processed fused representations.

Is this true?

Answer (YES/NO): NO